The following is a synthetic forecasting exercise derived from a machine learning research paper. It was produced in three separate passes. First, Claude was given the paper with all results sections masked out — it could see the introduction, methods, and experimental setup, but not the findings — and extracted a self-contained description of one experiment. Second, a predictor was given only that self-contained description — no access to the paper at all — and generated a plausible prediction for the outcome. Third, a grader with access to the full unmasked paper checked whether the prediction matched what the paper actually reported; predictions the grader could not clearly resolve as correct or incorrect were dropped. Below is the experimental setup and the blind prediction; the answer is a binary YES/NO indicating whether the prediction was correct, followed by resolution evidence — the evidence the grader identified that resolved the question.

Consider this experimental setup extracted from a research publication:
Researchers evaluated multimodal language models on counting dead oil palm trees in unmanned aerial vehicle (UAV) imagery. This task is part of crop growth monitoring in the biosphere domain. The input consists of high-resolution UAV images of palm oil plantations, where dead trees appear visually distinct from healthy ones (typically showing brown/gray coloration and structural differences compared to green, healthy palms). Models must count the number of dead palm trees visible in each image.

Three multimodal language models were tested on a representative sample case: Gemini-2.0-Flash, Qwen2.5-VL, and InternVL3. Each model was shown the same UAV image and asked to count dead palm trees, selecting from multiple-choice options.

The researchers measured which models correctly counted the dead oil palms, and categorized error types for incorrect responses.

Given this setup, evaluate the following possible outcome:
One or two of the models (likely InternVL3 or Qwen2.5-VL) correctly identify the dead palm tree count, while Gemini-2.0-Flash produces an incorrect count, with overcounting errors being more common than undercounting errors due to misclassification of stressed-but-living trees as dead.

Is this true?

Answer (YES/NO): NO